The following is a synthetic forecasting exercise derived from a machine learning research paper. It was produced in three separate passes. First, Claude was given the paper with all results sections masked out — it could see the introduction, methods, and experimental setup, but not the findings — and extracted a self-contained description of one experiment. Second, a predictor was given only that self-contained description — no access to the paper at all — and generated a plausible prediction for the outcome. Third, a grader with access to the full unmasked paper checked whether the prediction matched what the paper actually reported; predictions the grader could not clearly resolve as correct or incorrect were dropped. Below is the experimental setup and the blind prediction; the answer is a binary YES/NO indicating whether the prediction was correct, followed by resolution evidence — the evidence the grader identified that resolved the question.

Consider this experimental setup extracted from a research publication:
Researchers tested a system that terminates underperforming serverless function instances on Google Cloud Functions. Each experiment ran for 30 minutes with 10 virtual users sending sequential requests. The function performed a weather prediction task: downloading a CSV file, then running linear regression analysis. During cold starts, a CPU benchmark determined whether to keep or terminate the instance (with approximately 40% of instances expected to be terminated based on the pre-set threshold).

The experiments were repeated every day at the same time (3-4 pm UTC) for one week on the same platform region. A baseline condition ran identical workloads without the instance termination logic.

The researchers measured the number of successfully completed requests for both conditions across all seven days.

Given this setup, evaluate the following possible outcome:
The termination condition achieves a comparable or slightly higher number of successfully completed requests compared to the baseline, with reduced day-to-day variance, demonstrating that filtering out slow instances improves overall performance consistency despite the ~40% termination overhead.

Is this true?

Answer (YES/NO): NO